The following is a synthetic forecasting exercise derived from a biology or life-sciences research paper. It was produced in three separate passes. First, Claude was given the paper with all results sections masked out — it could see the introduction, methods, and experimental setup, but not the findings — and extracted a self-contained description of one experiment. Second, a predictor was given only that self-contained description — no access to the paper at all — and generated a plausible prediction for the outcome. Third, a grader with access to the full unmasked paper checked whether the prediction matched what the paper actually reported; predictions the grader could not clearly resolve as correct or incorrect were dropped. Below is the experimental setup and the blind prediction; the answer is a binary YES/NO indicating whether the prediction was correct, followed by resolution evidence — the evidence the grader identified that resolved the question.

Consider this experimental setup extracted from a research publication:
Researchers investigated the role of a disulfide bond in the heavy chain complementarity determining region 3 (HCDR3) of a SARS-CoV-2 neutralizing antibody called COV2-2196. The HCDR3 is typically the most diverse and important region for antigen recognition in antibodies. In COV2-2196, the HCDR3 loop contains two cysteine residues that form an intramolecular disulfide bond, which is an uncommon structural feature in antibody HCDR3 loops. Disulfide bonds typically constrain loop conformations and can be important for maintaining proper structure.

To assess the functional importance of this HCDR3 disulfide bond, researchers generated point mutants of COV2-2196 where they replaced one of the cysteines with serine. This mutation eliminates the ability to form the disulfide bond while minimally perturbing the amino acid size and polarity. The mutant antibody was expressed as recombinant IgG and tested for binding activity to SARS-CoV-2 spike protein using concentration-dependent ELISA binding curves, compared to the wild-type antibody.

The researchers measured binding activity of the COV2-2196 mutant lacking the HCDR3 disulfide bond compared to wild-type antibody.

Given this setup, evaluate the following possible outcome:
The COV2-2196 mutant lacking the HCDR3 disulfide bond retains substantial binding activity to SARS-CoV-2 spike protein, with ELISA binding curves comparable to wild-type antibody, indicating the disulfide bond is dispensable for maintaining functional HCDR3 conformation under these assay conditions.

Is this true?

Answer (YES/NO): NO